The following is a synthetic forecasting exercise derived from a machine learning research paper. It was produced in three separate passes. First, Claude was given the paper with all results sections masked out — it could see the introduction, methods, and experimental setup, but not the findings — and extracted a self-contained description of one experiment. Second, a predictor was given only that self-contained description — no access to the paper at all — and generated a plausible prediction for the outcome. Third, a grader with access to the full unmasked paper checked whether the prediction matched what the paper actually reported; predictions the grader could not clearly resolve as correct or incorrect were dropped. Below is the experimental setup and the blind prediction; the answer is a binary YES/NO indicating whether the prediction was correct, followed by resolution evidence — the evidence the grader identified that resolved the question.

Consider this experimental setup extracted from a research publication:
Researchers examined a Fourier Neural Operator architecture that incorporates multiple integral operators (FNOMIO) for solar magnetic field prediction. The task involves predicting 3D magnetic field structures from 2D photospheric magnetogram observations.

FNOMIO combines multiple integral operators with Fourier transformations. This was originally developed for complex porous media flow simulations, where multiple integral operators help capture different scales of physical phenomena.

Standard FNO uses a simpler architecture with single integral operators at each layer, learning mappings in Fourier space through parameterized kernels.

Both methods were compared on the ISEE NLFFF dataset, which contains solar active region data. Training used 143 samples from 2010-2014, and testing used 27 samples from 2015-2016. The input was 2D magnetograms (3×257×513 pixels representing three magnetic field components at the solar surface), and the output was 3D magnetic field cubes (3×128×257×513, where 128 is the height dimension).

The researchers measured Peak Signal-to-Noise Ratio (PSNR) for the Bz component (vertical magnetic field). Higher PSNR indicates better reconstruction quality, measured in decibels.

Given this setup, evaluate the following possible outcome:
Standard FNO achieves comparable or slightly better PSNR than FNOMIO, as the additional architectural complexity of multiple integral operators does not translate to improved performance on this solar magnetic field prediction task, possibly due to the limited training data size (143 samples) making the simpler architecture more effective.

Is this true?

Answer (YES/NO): NO